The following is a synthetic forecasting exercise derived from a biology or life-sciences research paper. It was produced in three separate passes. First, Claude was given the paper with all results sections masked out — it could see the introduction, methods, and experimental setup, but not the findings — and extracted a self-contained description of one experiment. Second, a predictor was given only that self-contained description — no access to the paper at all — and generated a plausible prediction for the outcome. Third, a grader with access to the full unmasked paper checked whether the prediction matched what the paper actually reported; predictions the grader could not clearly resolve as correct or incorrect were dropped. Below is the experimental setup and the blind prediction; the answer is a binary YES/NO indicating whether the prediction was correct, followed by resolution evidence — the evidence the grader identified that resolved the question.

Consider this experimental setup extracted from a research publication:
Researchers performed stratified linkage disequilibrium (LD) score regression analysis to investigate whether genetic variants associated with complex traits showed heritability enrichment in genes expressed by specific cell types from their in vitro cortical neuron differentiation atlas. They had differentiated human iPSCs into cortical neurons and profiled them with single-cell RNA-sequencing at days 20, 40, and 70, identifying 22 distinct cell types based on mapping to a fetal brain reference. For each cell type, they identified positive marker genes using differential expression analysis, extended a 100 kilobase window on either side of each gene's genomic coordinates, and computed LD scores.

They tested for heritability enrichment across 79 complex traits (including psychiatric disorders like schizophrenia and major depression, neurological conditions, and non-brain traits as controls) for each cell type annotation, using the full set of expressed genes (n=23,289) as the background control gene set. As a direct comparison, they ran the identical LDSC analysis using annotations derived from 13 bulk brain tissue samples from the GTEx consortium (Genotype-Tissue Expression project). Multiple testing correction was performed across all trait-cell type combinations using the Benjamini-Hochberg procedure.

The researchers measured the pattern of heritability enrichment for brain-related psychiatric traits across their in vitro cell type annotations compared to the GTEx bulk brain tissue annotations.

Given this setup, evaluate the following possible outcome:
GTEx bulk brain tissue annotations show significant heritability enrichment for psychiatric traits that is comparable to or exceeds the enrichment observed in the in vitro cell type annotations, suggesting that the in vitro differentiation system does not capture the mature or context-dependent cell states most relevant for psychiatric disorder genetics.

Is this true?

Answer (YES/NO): NO